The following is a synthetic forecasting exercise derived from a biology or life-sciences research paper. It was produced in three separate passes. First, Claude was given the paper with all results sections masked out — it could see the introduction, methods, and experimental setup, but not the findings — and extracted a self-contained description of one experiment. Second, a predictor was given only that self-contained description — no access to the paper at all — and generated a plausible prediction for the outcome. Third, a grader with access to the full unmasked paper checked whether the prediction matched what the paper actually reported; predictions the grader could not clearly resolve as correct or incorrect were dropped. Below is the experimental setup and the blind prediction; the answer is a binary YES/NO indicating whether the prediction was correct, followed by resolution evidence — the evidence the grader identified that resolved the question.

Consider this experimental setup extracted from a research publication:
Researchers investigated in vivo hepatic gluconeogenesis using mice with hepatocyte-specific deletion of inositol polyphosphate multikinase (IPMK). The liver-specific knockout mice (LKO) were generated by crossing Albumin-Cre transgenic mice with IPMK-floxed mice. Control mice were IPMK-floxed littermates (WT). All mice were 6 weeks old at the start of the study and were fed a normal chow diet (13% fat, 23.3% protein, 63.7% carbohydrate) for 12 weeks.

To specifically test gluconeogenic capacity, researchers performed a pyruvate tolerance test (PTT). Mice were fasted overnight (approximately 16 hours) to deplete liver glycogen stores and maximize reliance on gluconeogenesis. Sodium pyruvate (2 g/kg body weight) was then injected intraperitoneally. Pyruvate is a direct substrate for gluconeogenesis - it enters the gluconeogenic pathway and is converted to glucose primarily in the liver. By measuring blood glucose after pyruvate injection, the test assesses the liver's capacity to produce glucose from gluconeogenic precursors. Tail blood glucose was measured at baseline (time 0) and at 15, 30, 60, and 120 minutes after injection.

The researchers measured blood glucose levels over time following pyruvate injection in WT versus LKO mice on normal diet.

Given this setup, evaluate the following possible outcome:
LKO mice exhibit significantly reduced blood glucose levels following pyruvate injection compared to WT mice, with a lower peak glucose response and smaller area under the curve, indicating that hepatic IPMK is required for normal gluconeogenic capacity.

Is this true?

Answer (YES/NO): NO